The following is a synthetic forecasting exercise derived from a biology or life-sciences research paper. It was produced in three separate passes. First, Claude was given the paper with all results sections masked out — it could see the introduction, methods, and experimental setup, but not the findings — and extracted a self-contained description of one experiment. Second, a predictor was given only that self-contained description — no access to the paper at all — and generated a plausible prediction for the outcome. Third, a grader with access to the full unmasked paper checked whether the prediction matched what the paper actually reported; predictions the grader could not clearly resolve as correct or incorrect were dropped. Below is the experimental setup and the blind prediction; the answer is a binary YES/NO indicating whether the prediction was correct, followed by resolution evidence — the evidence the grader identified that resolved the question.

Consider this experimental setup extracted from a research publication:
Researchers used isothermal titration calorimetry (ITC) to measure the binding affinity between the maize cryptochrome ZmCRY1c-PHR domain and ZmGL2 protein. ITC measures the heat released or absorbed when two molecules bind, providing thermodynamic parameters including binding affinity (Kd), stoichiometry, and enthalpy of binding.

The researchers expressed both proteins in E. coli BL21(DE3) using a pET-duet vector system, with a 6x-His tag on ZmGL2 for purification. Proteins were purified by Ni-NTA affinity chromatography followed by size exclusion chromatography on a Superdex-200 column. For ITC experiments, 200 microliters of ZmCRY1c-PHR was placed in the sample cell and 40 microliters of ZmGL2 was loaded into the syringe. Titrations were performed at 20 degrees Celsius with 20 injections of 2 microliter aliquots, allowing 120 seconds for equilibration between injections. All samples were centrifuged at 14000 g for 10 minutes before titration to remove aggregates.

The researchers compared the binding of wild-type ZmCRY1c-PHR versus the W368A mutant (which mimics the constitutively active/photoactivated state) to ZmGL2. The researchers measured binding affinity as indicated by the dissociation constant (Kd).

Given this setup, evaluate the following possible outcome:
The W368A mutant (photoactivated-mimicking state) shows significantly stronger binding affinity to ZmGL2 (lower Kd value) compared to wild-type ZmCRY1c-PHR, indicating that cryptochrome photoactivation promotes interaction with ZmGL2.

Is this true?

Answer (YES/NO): YES